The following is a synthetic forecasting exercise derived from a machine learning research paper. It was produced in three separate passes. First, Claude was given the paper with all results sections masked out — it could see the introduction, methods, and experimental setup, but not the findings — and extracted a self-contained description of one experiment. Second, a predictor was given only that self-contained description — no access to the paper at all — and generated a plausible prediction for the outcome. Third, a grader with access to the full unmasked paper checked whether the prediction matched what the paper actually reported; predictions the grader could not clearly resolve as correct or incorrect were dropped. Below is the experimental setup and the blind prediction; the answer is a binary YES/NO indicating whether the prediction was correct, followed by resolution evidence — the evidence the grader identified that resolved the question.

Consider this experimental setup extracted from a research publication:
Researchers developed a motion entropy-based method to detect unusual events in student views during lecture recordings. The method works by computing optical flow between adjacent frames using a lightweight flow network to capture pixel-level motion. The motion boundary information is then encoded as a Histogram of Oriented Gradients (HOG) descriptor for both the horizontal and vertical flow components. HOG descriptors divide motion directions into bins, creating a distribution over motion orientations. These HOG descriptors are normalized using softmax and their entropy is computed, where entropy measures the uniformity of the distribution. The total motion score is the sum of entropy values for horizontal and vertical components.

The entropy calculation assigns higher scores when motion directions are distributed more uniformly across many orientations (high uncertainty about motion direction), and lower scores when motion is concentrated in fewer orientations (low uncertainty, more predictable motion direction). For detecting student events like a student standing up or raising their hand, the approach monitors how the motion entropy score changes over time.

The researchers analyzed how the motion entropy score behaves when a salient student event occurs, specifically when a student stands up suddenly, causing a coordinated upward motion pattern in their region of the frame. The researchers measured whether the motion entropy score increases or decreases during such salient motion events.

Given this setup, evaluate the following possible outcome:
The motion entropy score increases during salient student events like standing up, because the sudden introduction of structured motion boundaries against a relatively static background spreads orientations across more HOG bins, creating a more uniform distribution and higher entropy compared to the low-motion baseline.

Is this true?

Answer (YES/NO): NO